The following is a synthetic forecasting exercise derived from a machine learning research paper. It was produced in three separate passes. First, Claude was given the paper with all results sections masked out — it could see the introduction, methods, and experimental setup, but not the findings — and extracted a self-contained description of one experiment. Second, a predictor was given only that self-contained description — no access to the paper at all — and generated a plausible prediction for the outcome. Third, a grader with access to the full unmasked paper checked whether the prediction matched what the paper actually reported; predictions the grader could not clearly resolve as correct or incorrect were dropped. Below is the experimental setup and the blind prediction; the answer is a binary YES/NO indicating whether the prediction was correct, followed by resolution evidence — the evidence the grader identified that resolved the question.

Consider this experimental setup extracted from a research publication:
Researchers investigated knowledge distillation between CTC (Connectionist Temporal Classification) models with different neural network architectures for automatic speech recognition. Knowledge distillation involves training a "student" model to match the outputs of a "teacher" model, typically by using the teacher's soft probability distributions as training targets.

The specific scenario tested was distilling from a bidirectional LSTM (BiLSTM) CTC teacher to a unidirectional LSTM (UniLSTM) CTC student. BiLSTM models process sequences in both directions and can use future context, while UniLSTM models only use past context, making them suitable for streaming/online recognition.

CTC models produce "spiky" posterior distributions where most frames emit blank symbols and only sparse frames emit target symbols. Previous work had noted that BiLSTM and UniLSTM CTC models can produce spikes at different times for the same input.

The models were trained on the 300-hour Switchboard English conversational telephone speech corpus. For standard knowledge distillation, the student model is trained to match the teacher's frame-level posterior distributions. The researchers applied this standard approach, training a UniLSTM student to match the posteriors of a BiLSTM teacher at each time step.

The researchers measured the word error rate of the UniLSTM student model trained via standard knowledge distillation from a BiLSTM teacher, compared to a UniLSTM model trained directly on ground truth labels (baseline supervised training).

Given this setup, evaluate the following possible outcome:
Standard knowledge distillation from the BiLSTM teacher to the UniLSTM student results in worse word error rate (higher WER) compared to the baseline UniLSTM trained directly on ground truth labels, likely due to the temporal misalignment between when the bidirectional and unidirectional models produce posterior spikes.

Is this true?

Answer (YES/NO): YES